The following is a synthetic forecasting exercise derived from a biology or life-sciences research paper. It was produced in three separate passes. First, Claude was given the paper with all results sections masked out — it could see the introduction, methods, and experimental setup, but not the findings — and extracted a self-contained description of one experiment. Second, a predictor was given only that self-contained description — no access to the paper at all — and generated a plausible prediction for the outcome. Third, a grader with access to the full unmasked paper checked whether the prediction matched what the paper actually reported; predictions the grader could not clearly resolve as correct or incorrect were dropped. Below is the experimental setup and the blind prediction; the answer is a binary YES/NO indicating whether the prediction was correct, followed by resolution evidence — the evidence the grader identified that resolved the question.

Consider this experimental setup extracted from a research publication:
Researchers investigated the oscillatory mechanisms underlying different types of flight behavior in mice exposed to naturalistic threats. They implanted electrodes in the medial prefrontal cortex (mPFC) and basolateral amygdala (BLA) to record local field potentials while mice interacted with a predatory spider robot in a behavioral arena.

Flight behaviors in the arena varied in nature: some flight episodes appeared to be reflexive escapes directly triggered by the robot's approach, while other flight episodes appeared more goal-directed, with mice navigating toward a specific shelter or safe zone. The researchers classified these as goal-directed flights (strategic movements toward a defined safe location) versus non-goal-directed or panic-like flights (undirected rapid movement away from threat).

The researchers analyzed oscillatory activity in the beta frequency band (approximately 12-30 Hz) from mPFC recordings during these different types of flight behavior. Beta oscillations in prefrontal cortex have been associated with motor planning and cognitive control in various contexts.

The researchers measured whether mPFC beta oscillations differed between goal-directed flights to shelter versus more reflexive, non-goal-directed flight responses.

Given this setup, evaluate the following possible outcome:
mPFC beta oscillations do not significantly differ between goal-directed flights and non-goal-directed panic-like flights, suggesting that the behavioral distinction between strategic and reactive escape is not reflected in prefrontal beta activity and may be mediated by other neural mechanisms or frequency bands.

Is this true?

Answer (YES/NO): NO